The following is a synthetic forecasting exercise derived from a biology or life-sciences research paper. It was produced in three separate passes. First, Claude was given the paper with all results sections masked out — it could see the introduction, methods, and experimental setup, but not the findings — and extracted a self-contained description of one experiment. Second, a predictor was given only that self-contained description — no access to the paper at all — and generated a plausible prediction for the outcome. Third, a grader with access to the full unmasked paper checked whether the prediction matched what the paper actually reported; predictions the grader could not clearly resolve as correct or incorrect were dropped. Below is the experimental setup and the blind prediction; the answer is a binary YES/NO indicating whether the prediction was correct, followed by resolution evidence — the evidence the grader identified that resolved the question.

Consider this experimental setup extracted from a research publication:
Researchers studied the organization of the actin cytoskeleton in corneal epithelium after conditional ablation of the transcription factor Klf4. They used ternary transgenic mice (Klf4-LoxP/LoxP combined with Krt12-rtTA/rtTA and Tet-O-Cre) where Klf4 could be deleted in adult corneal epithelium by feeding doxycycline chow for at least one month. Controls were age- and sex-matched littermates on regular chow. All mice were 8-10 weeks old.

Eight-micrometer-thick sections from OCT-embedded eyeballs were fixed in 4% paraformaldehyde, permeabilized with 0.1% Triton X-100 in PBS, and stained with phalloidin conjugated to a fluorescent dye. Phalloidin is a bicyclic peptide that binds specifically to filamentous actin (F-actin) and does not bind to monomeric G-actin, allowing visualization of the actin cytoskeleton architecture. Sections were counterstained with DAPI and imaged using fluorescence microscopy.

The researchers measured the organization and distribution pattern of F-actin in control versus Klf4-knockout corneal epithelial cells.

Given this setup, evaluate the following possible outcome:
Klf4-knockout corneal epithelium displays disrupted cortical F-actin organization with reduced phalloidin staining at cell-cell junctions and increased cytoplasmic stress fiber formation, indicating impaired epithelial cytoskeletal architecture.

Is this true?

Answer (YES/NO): NO